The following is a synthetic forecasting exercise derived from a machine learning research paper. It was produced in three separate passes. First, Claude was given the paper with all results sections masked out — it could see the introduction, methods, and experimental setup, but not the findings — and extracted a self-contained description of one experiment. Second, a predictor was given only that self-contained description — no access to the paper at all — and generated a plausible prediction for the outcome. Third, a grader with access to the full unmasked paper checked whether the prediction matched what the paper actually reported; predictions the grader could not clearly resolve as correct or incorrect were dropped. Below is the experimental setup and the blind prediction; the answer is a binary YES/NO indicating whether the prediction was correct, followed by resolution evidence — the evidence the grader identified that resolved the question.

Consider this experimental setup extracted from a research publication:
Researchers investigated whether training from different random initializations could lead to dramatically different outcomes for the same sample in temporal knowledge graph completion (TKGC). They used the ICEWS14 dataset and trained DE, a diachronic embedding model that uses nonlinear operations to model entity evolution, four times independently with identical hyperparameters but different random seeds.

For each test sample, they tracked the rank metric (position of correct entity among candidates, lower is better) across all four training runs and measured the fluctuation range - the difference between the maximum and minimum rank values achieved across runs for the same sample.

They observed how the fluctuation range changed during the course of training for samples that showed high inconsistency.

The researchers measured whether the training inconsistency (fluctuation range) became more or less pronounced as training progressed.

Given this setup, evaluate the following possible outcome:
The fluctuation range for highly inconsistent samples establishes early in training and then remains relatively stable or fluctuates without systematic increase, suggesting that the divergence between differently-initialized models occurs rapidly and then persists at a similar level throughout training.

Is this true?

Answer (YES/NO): NO